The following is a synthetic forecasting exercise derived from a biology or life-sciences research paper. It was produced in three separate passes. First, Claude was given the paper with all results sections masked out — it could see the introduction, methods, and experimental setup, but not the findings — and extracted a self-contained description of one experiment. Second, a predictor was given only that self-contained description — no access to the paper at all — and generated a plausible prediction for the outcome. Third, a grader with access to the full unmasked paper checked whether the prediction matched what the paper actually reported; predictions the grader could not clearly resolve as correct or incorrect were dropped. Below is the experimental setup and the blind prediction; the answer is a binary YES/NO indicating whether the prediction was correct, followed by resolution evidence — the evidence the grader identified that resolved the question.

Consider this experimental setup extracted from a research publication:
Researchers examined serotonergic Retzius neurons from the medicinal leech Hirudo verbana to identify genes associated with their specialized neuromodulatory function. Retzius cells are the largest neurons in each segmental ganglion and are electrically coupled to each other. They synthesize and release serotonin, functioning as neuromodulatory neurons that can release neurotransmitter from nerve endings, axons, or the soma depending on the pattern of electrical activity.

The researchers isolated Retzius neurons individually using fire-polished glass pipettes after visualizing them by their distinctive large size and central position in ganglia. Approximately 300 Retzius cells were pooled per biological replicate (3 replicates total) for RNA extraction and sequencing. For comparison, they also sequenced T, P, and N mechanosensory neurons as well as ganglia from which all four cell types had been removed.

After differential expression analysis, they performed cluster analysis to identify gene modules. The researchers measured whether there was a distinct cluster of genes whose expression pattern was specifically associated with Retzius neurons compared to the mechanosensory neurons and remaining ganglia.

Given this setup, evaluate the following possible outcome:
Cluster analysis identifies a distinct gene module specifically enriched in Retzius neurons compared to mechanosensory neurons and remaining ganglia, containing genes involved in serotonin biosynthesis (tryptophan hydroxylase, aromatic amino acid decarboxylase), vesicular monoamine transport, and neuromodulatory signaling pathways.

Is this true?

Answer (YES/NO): NO